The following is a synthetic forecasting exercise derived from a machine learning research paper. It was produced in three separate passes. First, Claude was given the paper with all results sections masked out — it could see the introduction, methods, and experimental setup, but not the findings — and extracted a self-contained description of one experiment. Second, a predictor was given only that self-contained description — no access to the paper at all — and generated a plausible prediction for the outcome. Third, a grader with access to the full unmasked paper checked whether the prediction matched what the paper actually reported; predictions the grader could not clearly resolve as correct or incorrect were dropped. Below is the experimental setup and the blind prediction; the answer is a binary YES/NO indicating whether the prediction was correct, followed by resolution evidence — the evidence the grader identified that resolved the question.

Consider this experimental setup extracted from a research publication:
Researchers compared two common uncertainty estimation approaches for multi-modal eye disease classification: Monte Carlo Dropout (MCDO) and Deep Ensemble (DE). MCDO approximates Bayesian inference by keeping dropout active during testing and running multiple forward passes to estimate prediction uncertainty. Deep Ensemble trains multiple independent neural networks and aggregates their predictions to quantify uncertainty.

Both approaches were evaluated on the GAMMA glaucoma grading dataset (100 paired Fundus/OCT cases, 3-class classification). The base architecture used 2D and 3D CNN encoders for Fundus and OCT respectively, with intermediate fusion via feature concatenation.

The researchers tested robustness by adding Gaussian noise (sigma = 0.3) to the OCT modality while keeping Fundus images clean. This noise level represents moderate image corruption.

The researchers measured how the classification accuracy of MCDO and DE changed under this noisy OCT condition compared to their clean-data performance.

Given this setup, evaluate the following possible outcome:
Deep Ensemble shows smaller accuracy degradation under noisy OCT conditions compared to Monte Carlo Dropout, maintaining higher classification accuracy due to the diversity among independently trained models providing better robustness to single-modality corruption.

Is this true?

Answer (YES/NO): NO